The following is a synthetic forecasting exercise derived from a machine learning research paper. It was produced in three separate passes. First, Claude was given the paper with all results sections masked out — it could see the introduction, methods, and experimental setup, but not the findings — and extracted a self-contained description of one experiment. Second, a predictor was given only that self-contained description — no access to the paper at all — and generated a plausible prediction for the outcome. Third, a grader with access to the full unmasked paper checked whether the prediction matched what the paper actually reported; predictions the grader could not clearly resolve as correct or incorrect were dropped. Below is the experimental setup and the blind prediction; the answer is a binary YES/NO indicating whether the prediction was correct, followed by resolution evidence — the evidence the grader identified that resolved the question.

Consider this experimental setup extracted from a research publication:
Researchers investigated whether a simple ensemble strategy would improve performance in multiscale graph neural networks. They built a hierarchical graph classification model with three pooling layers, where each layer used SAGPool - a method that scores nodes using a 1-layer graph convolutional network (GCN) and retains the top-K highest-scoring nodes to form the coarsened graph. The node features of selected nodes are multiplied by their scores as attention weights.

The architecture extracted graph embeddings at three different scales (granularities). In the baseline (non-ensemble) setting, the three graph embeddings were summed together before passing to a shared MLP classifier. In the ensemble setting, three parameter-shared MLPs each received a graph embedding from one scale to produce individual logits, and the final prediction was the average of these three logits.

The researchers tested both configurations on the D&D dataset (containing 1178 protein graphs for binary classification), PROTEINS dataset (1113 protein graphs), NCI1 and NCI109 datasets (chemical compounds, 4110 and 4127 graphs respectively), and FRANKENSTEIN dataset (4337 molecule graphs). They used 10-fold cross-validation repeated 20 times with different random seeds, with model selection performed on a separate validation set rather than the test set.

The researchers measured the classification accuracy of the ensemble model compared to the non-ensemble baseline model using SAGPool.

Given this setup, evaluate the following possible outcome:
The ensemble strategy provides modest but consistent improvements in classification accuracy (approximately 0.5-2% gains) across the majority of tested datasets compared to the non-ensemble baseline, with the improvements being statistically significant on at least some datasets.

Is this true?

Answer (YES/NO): NO